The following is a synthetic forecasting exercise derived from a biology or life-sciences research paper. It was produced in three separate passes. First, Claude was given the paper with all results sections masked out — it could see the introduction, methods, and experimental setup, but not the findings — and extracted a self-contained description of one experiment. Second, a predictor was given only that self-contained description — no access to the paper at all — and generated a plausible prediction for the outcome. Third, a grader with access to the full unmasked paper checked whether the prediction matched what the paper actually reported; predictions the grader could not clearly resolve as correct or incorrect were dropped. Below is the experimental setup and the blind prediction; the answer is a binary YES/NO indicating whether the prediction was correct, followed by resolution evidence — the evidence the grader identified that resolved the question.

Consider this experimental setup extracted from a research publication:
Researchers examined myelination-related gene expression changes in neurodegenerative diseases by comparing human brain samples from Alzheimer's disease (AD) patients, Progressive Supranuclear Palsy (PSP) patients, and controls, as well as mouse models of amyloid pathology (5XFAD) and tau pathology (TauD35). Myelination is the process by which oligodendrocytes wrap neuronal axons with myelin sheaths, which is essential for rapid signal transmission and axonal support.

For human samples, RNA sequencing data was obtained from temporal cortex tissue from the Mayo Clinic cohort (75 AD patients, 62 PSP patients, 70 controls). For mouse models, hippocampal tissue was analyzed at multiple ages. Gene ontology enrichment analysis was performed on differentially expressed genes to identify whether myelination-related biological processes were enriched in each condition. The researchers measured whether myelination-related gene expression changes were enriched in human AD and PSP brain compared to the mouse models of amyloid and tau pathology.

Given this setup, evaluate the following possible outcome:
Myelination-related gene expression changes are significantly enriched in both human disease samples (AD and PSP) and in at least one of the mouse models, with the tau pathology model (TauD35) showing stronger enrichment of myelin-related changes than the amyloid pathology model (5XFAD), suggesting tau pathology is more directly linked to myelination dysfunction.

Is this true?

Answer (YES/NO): NO